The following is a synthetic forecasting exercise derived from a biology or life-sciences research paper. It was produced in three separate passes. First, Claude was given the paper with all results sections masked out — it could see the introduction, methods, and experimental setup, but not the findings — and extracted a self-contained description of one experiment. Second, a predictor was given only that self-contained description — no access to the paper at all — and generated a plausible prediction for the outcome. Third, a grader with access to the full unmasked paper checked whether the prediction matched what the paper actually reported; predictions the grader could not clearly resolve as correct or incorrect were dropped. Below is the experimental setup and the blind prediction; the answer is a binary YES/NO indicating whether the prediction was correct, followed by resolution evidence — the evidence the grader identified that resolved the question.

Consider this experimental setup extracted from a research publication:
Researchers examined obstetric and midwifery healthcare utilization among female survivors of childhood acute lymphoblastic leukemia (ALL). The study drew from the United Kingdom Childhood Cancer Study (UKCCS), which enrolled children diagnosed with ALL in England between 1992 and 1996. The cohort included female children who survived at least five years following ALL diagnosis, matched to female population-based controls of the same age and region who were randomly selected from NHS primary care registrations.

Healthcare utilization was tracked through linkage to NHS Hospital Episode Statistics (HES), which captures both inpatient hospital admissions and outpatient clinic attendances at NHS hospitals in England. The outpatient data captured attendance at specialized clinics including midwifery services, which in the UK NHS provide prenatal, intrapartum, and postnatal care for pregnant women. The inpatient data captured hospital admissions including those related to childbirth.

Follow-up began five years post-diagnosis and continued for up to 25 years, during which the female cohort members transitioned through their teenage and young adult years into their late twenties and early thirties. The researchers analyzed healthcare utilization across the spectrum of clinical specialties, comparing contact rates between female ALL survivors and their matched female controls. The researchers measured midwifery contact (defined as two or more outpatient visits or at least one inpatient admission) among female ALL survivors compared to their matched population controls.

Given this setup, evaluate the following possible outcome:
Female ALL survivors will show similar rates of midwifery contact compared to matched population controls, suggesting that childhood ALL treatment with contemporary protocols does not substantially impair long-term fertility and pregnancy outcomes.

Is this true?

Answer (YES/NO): NO